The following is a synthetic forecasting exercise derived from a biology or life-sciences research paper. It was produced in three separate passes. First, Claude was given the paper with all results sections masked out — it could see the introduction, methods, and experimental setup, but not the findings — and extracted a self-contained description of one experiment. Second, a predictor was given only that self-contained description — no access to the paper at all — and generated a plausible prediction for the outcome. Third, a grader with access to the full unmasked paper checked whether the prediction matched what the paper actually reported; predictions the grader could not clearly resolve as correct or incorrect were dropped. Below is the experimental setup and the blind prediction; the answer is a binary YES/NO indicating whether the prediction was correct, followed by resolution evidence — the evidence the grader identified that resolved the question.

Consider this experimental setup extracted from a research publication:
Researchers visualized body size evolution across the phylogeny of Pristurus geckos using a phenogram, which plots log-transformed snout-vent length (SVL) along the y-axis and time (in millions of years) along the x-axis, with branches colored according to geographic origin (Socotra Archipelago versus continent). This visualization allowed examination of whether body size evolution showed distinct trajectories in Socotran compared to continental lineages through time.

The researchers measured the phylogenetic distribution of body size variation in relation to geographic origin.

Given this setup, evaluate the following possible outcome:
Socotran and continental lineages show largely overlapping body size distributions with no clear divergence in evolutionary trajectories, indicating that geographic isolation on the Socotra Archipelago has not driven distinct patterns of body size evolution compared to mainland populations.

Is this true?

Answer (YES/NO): YES